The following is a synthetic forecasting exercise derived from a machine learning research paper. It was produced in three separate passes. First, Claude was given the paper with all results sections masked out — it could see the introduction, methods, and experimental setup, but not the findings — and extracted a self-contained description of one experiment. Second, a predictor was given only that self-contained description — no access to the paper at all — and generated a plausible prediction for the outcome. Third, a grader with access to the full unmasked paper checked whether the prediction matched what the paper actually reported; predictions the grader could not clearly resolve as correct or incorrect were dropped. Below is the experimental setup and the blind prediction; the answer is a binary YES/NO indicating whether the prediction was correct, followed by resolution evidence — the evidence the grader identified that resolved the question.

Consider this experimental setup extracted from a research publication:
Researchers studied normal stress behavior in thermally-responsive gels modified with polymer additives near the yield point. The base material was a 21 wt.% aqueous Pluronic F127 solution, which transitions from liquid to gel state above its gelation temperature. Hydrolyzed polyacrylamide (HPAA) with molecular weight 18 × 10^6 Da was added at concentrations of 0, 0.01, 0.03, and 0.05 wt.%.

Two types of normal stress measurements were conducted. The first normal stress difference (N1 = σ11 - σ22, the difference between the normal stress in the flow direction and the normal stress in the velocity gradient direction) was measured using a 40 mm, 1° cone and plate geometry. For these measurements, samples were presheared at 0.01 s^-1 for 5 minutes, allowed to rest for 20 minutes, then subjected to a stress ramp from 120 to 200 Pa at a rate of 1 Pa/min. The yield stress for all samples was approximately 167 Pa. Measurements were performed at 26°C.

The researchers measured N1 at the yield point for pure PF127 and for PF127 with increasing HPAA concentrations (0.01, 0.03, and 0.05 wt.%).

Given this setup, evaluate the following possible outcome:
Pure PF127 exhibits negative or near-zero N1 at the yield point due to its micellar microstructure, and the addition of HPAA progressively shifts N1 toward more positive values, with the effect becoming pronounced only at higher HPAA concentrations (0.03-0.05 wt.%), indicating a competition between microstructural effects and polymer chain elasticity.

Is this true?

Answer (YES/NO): NO